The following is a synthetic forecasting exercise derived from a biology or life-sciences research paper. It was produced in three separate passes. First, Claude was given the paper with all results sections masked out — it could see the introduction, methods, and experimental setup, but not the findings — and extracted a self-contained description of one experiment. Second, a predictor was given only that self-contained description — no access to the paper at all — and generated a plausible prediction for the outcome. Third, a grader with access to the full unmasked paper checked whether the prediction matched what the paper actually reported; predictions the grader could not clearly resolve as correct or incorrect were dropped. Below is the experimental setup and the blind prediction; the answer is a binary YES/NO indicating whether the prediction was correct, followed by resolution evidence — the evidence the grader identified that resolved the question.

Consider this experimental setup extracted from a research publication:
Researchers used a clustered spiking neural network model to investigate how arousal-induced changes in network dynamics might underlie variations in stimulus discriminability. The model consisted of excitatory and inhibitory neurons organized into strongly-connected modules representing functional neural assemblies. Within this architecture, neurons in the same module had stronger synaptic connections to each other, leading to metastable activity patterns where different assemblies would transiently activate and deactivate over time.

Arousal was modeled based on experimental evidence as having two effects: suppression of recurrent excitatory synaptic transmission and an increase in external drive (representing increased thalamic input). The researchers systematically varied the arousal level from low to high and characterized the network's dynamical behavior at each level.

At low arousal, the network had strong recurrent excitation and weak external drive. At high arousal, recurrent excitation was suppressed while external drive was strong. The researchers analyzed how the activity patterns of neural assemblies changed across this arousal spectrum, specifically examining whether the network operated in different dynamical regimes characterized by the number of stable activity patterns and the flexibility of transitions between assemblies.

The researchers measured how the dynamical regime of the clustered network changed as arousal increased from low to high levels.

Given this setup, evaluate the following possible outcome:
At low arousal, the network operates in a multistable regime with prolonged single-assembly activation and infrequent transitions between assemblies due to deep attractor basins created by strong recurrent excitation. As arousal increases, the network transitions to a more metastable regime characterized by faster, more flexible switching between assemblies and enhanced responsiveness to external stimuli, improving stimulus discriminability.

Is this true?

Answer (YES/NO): NO